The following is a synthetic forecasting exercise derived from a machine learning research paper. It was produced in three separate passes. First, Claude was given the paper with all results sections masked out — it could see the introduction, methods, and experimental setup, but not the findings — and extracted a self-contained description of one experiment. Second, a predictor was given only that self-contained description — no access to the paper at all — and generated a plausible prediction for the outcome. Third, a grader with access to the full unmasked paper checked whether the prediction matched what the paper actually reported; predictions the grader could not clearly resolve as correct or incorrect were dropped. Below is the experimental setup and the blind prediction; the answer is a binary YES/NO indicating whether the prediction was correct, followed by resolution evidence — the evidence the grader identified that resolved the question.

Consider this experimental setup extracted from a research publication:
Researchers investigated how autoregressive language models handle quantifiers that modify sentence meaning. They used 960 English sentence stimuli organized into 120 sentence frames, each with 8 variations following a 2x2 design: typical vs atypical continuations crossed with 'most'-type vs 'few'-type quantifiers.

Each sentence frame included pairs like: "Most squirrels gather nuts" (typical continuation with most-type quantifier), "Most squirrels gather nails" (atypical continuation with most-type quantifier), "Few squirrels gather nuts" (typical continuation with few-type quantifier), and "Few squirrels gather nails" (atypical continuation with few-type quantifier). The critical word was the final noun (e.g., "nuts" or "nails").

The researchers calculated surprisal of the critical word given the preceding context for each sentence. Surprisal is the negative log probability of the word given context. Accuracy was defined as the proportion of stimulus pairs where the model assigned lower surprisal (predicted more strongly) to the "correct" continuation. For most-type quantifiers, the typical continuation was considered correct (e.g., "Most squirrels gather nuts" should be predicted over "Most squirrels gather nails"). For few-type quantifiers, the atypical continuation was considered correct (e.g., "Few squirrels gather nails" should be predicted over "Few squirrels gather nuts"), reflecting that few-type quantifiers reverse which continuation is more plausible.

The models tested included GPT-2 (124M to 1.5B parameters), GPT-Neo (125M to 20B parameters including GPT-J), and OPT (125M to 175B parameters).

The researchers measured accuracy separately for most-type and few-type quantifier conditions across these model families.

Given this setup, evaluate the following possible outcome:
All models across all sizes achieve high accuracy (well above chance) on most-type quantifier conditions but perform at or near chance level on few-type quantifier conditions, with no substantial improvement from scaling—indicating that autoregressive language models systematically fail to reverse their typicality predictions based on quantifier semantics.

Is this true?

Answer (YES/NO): NO